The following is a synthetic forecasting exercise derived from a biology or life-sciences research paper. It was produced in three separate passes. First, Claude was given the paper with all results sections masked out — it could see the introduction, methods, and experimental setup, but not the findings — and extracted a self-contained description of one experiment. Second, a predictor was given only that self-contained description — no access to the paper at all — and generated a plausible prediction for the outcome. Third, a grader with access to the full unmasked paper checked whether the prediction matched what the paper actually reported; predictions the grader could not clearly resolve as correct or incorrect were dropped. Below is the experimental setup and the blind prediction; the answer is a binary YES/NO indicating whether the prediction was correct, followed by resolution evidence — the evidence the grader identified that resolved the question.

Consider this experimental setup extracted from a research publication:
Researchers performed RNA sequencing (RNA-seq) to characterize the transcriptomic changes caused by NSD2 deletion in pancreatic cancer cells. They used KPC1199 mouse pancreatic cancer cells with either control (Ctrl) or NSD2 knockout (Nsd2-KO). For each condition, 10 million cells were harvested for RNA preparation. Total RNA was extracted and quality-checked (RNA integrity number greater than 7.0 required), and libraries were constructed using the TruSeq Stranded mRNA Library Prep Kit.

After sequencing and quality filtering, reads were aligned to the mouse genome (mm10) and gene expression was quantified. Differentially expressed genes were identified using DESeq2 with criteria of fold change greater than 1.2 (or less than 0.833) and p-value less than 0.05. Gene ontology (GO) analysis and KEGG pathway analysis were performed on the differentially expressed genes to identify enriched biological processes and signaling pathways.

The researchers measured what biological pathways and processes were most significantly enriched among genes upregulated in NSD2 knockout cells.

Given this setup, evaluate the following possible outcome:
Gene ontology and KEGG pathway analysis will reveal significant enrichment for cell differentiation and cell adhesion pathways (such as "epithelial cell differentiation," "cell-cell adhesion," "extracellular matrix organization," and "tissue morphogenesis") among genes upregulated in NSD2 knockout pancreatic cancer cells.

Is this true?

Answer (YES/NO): NO